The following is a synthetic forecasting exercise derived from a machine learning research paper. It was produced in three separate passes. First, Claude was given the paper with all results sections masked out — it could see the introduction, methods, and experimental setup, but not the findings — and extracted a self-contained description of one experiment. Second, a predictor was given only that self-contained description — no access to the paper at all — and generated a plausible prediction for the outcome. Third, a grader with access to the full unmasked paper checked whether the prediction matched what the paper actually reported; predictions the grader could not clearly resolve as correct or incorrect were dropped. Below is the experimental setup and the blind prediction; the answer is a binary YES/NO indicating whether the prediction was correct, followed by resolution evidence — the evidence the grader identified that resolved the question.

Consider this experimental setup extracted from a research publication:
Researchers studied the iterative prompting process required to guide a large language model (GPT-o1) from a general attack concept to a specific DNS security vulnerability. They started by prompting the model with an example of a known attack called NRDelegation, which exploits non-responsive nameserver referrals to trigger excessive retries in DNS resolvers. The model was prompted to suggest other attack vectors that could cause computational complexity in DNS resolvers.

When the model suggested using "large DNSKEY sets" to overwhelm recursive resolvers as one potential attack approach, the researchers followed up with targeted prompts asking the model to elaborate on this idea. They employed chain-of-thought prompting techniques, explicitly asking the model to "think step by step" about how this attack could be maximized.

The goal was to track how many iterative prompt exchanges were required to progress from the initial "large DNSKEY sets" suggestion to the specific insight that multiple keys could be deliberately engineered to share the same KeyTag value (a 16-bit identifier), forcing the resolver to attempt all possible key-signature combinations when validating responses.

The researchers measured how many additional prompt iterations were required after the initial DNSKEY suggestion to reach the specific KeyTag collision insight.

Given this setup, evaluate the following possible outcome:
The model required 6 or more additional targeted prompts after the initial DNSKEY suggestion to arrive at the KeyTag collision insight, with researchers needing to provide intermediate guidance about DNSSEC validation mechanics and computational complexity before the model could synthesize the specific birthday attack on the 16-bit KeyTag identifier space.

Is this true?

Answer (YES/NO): NO